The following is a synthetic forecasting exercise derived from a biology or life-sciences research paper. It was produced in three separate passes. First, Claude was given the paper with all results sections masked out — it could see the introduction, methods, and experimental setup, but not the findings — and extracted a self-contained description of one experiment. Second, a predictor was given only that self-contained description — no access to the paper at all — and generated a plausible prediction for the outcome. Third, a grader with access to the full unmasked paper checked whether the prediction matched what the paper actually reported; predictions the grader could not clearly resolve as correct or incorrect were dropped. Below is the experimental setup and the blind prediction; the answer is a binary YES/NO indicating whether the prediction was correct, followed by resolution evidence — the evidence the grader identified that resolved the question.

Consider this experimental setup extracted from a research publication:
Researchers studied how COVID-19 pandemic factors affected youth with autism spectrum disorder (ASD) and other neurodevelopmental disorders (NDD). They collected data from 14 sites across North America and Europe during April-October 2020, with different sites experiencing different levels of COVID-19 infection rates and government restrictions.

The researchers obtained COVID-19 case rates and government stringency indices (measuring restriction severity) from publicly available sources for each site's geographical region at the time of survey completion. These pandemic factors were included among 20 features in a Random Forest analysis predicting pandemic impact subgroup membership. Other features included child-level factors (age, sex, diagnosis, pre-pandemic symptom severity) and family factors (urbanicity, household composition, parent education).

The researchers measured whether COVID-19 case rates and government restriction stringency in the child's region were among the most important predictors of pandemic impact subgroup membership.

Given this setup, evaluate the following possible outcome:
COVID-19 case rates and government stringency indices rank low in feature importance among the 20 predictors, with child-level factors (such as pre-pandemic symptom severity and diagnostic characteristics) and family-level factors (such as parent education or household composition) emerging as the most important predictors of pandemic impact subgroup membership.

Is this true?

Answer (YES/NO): NO